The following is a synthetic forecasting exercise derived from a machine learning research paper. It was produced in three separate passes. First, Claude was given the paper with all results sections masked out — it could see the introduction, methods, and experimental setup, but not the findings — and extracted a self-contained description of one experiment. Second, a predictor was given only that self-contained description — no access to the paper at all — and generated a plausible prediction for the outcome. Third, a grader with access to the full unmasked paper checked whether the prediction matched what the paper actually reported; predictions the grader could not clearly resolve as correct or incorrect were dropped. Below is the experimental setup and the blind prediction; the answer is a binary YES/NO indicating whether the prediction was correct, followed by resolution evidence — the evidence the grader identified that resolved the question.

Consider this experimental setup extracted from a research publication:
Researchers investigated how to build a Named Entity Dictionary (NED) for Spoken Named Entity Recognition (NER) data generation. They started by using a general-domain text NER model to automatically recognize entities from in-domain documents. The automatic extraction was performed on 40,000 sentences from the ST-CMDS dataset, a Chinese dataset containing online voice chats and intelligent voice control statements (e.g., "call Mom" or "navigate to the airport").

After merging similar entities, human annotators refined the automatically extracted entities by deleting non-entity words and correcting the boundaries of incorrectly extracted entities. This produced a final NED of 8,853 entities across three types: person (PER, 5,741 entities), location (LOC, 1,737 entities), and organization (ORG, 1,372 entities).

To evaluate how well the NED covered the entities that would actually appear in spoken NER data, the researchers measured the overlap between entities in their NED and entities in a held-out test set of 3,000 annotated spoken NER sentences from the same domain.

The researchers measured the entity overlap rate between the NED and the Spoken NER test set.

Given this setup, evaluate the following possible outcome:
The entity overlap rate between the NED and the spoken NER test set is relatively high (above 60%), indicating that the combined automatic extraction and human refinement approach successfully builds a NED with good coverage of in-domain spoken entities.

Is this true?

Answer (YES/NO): YES